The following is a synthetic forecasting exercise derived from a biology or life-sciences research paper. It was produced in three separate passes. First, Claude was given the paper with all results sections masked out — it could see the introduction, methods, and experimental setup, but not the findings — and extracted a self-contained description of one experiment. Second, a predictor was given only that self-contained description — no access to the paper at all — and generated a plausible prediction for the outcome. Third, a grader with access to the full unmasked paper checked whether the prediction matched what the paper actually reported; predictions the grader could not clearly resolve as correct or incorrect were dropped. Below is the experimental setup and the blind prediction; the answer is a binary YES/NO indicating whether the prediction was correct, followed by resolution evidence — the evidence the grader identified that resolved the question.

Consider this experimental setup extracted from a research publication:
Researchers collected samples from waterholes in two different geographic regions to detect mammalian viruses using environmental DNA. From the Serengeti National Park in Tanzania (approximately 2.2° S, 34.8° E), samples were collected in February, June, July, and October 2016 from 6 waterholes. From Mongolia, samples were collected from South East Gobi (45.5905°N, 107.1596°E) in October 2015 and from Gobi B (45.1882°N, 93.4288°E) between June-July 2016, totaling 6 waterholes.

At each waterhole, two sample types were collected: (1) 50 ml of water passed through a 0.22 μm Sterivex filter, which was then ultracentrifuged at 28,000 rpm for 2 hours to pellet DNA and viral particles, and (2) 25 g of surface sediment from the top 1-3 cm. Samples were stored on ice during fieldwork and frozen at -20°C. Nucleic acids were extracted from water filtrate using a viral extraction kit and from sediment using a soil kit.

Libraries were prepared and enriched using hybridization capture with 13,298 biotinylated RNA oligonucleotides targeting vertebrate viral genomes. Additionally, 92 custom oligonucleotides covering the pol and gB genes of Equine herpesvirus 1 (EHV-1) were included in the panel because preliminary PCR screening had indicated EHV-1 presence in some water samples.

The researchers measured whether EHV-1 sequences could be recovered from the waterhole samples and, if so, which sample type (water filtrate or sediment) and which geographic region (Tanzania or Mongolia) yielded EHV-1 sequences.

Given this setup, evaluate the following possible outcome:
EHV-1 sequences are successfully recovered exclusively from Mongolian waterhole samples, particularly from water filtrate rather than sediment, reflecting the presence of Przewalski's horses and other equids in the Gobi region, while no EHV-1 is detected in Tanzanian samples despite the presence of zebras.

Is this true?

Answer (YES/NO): YES